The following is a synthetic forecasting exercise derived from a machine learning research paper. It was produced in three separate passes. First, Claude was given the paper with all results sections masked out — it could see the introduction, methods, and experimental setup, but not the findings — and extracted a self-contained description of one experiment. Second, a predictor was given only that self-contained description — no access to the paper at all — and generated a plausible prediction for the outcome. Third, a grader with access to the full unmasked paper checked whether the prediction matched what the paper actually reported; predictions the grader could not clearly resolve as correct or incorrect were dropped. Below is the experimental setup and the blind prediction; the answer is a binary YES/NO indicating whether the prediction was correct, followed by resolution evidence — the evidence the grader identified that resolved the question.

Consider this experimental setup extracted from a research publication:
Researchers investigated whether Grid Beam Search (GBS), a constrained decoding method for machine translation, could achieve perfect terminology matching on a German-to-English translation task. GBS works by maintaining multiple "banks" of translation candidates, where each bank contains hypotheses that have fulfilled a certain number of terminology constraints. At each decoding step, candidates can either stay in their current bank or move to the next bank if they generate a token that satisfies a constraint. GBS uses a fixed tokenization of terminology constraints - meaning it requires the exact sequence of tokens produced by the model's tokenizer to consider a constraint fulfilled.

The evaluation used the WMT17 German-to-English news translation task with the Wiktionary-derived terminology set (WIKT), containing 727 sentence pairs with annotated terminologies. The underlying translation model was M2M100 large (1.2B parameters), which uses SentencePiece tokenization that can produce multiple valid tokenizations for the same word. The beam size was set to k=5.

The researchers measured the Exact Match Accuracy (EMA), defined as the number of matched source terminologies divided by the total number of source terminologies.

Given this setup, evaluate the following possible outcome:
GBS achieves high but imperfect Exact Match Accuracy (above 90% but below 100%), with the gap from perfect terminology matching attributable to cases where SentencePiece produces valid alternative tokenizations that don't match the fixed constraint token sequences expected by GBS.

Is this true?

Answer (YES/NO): YES